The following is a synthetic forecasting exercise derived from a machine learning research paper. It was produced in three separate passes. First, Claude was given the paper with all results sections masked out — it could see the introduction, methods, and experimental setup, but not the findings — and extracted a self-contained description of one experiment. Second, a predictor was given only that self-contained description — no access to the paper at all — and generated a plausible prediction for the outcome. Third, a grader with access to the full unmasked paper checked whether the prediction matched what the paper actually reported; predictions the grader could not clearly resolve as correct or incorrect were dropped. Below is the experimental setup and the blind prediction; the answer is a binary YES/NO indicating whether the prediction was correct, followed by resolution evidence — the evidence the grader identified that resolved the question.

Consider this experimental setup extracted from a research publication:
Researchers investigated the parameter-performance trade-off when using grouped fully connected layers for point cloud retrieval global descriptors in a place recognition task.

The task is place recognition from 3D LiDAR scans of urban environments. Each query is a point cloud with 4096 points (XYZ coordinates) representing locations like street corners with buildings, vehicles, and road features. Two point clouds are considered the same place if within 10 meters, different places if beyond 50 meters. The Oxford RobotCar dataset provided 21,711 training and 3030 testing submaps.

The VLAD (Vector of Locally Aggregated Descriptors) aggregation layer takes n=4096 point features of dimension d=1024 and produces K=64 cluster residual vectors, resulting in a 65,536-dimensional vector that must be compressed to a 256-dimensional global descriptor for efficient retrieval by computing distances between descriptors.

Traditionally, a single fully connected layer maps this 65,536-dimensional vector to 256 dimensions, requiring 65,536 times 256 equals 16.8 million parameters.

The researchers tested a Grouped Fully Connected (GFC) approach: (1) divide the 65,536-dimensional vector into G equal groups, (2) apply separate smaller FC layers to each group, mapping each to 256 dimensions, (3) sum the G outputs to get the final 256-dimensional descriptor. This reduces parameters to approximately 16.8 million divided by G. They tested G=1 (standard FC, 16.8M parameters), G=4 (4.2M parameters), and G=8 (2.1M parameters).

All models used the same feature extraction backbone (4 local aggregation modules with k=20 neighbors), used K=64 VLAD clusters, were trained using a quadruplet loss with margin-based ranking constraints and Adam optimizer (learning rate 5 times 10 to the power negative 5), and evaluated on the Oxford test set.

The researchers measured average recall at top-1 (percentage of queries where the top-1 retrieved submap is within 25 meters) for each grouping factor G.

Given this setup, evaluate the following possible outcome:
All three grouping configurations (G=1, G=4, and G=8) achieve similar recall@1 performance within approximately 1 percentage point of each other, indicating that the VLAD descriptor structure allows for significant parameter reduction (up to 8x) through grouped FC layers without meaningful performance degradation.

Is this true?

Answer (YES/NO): YES